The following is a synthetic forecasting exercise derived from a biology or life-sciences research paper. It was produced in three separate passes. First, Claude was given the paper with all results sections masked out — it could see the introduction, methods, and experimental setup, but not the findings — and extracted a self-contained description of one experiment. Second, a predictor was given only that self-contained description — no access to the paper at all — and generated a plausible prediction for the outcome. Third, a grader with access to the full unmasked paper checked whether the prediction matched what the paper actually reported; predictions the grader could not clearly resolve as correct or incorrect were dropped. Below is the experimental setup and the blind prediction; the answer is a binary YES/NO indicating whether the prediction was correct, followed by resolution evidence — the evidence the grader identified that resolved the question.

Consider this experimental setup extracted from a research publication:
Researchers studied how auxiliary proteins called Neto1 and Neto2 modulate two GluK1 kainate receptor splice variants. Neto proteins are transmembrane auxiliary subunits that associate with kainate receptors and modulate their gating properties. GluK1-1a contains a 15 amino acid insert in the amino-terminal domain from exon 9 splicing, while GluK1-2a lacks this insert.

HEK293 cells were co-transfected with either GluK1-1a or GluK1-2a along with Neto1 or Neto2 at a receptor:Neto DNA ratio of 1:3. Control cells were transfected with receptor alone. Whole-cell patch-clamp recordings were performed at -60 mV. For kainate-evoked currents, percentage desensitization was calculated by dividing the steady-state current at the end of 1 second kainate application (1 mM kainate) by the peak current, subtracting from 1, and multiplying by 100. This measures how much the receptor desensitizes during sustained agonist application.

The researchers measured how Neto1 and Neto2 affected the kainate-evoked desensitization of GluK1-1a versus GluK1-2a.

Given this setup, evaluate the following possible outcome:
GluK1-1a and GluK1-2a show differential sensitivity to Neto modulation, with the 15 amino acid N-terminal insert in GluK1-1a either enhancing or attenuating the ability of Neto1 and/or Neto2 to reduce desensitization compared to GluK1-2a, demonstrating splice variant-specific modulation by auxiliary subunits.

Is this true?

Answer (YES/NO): YES